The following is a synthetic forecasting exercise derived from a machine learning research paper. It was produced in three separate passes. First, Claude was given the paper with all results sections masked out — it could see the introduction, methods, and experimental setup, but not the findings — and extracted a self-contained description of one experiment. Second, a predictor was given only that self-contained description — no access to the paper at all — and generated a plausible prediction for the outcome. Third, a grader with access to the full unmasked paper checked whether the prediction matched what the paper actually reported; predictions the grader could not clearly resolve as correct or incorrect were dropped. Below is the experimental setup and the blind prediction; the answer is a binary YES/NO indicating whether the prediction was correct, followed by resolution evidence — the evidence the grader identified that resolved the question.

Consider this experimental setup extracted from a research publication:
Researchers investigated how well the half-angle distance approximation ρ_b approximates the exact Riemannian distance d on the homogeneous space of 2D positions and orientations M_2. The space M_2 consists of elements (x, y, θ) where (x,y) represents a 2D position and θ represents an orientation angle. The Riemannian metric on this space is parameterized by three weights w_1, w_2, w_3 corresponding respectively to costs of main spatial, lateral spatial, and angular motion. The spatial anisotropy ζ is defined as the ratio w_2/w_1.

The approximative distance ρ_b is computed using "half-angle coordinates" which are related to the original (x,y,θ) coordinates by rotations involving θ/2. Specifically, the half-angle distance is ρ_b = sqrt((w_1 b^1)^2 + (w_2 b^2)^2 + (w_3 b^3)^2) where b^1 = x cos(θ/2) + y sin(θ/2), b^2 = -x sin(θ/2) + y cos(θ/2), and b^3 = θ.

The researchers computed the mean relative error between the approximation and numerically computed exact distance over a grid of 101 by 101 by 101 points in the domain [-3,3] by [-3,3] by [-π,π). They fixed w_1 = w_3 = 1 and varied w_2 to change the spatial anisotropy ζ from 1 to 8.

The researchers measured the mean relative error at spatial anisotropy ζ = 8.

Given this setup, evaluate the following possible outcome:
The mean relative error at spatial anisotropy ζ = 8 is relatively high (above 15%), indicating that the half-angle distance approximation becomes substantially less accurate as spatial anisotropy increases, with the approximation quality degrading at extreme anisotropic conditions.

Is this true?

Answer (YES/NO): YES